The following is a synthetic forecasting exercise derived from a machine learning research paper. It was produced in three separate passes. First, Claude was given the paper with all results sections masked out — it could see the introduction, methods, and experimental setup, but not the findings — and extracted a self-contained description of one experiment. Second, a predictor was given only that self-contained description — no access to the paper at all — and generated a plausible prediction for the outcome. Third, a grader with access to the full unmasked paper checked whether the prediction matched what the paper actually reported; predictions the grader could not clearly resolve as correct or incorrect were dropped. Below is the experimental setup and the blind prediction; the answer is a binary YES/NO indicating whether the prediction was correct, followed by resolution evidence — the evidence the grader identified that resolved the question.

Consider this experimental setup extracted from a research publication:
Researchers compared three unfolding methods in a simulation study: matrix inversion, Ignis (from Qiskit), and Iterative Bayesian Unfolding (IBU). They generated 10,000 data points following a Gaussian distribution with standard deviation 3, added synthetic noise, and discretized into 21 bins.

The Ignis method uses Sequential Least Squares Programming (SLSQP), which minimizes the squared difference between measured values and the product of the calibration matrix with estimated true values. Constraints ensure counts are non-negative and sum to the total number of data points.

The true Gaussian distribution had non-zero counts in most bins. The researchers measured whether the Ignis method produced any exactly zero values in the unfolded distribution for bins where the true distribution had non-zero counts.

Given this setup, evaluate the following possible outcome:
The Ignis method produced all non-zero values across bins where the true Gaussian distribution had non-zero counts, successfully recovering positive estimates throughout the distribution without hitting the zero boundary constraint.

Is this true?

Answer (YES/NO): NO